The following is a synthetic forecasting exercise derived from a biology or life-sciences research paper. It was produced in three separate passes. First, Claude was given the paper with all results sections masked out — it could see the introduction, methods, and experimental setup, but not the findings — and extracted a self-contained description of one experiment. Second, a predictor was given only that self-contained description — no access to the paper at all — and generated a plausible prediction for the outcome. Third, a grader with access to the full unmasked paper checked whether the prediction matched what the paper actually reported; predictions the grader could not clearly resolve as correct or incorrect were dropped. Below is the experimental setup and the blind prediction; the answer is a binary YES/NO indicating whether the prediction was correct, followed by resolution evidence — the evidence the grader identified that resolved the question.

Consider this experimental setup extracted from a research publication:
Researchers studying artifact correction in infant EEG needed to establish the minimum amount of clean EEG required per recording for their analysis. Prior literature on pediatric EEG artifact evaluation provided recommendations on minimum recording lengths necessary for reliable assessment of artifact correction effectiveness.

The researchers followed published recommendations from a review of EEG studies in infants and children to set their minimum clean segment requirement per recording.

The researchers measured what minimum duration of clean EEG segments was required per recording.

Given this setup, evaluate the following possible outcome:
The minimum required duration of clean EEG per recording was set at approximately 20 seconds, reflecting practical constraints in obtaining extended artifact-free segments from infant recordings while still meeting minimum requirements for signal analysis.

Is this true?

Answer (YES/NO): NO